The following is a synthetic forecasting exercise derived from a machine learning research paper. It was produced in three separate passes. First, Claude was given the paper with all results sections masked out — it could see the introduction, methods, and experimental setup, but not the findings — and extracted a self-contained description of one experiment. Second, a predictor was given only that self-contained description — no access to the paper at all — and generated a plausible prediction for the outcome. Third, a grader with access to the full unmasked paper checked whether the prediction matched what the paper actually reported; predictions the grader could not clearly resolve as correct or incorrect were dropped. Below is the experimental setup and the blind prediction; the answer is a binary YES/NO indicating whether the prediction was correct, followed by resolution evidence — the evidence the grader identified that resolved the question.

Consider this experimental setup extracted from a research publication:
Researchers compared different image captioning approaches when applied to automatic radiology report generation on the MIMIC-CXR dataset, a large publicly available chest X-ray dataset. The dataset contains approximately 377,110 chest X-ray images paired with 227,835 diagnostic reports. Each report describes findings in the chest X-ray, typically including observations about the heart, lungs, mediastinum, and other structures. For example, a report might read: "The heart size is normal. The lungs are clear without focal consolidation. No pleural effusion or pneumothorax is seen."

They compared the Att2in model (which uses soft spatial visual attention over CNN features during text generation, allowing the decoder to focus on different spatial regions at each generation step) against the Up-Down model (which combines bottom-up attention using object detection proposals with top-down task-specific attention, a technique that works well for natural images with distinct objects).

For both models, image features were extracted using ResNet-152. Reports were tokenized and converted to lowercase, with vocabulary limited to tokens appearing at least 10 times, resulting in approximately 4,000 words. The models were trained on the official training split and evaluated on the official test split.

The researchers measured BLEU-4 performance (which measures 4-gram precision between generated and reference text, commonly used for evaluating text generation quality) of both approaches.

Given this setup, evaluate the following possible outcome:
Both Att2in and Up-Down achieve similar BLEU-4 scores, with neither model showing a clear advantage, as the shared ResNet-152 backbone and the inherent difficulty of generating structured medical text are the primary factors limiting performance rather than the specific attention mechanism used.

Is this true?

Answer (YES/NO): NO